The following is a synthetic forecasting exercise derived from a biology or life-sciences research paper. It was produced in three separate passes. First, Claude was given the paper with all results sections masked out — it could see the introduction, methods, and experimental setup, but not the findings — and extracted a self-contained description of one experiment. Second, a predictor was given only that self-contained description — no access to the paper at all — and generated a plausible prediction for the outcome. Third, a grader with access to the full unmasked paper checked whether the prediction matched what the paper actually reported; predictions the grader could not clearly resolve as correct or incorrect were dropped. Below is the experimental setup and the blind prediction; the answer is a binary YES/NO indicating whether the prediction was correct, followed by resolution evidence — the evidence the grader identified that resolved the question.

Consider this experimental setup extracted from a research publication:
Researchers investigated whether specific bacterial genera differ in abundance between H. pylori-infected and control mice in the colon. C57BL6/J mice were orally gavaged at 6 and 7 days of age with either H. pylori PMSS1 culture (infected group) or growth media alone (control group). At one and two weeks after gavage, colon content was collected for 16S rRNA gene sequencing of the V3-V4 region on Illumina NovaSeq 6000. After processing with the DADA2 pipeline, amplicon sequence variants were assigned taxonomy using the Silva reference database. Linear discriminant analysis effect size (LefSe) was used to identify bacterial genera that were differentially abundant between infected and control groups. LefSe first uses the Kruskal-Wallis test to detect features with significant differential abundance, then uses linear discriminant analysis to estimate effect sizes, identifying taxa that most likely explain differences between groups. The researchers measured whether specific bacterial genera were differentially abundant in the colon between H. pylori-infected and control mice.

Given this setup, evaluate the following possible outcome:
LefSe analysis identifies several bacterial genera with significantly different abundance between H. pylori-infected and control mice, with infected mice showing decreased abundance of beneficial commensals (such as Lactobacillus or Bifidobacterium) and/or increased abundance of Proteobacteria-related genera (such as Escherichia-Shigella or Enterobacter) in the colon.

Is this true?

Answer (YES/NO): NO